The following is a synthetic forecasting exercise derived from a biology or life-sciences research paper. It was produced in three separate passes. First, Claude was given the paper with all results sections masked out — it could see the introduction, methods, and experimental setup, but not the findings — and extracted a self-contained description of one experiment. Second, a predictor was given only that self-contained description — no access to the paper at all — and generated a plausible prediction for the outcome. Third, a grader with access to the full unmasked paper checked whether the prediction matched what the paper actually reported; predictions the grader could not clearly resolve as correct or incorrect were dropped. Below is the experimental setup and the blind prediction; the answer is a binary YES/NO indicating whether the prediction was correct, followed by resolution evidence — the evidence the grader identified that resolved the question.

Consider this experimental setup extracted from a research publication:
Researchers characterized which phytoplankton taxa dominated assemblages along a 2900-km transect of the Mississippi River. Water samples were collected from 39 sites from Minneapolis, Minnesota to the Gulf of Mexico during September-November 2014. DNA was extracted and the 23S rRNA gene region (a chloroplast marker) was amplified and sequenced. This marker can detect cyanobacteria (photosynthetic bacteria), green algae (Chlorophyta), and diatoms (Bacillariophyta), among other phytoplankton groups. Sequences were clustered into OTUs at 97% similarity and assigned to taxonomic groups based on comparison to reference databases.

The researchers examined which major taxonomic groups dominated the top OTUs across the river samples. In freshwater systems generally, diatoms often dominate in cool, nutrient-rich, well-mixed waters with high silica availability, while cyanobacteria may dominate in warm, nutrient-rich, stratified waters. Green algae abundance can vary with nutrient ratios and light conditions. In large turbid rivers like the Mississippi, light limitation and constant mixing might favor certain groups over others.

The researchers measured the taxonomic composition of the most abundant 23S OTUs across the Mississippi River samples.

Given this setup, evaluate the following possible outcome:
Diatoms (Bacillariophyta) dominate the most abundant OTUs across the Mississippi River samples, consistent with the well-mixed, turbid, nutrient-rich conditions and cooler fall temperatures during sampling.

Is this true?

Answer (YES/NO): YES